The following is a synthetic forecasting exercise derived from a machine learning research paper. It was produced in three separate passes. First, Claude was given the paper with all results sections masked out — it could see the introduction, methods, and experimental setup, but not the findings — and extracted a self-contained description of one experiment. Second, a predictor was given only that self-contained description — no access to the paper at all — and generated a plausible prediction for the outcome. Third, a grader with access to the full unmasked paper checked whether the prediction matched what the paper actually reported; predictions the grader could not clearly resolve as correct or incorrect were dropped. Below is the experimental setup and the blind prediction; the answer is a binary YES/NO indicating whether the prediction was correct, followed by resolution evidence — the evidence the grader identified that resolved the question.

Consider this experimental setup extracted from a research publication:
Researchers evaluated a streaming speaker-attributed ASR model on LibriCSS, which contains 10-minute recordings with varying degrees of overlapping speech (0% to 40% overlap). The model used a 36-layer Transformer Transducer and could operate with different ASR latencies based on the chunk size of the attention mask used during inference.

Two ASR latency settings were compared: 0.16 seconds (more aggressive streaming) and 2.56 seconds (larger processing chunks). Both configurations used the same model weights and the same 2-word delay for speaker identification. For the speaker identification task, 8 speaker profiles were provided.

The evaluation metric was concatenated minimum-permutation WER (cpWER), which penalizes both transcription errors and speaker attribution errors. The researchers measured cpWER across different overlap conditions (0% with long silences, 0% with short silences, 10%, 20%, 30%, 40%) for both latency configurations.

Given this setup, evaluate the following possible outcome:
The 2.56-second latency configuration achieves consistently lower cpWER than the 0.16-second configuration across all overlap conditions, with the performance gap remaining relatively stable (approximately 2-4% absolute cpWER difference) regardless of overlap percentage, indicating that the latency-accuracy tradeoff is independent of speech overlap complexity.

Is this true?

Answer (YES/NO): NO